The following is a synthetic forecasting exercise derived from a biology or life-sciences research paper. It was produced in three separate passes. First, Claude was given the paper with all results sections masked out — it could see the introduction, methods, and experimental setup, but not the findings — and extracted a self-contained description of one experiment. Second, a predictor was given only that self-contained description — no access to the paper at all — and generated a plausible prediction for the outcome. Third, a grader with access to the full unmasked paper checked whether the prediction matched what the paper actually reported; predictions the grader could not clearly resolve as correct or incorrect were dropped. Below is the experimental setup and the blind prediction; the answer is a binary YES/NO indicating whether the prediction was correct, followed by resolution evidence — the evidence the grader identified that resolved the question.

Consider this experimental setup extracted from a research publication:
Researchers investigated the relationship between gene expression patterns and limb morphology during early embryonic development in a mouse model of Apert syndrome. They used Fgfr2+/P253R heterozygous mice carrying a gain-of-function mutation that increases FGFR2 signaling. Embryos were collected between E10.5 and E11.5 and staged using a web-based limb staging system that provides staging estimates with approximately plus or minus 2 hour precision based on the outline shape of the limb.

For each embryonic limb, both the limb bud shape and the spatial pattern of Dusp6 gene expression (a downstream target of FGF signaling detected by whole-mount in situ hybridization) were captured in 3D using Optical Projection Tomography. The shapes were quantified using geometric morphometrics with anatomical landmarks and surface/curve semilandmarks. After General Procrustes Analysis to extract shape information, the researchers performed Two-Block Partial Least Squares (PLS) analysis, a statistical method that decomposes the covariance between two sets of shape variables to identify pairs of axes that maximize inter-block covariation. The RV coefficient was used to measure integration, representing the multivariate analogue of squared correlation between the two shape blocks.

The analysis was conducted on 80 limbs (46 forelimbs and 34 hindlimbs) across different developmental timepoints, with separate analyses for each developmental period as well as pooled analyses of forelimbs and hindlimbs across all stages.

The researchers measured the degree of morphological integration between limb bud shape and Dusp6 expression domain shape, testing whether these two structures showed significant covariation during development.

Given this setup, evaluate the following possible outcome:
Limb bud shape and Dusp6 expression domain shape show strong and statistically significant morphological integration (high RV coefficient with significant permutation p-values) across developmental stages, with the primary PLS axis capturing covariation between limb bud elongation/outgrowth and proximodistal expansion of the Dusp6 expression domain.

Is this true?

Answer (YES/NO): NO